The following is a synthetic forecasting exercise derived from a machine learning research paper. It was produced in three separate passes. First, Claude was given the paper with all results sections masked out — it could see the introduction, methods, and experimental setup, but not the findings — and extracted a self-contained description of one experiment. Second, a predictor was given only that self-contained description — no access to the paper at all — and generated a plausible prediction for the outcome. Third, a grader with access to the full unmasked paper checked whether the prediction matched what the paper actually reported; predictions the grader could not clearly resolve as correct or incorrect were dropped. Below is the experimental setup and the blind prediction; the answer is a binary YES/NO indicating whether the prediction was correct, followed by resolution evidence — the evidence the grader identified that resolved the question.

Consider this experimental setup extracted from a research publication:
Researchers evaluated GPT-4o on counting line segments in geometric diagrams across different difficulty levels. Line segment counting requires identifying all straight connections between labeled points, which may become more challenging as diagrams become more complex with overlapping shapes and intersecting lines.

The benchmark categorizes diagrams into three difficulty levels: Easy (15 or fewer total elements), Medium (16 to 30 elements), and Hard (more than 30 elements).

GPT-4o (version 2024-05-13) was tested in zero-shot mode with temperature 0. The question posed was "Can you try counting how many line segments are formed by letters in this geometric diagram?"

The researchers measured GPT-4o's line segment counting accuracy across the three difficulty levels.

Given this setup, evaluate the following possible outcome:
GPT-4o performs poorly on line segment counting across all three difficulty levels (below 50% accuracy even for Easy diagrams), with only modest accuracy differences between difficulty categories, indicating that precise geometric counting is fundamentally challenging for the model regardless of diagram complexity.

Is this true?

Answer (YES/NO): NO